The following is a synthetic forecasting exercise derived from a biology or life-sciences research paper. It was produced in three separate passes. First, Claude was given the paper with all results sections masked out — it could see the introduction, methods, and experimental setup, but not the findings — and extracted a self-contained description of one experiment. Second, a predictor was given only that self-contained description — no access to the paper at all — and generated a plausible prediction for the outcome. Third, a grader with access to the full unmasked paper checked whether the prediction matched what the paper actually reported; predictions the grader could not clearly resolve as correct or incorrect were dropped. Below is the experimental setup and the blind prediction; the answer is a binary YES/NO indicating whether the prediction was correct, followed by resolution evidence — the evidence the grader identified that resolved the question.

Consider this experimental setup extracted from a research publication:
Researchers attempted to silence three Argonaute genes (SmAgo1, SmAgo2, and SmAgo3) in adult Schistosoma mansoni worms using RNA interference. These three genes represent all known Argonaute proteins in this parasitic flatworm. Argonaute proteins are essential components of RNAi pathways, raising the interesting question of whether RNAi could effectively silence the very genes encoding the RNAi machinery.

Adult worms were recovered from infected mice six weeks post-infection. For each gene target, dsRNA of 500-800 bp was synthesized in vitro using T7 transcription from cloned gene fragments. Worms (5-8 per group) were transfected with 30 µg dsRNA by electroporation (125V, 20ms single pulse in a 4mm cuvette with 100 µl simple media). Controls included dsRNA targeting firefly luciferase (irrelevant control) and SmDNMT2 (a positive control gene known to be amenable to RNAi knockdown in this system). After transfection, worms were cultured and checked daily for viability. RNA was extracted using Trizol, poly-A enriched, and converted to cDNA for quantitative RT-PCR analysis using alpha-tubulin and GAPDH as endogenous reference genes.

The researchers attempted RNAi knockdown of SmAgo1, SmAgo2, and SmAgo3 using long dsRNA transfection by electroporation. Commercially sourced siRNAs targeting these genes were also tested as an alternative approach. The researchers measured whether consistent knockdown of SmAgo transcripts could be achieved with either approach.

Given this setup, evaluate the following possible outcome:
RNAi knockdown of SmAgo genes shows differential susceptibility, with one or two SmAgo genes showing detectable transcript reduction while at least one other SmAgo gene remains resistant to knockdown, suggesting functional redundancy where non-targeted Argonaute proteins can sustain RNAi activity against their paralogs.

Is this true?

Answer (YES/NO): NO